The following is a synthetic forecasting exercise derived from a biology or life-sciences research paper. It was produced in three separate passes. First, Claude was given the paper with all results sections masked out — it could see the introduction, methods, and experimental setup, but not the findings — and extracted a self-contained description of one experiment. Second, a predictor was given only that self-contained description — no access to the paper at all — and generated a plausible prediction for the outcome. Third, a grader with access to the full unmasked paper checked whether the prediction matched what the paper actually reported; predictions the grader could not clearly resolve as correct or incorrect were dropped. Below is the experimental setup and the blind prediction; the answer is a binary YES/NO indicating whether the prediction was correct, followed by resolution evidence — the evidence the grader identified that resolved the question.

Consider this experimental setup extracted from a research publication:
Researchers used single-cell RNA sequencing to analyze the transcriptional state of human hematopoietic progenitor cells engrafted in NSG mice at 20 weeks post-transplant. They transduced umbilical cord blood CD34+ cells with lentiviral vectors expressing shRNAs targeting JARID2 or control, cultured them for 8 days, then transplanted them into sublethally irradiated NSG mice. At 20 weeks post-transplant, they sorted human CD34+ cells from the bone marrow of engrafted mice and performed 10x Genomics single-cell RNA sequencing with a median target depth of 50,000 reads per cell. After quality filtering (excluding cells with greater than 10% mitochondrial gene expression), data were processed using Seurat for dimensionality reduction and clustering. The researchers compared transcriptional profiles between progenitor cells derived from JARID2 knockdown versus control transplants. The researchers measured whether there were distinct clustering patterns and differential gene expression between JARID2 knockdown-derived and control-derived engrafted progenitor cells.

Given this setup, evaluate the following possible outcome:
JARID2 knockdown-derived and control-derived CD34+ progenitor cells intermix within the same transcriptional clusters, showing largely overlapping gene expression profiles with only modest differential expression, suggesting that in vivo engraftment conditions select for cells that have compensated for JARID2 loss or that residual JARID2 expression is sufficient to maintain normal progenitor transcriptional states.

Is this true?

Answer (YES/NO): NO